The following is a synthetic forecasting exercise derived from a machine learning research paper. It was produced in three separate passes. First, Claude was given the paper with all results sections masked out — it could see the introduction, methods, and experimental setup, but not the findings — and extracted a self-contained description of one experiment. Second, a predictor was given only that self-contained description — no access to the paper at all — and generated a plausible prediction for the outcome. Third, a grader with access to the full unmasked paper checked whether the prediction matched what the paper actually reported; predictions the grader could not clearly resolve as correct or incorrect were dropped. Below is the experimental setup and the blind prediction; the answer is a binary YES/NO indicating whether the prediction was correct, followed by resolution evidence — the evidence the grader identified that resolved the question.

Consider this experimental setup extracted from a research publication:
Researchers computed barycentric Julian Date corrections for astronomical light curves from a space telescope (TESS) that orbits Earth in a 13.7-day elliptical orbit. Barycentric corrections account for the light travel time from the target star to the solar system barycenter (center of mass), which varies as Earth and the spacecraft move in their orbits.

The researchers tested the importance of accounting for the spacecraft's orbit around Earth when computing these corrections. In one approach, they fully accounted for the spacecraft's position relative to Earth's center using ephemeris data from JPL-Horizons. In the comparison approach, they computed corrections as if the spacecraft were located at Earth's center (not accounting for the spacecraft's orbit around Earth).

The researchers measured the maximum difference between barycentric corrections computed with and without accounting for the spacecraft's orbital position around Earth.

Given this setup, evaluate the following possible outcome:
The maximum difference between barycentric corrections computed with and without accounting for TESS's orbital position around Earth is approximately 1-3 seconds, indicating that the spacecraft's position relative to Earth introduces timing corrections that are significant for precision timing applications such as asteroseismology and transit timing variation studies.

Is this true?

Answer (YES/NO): YES